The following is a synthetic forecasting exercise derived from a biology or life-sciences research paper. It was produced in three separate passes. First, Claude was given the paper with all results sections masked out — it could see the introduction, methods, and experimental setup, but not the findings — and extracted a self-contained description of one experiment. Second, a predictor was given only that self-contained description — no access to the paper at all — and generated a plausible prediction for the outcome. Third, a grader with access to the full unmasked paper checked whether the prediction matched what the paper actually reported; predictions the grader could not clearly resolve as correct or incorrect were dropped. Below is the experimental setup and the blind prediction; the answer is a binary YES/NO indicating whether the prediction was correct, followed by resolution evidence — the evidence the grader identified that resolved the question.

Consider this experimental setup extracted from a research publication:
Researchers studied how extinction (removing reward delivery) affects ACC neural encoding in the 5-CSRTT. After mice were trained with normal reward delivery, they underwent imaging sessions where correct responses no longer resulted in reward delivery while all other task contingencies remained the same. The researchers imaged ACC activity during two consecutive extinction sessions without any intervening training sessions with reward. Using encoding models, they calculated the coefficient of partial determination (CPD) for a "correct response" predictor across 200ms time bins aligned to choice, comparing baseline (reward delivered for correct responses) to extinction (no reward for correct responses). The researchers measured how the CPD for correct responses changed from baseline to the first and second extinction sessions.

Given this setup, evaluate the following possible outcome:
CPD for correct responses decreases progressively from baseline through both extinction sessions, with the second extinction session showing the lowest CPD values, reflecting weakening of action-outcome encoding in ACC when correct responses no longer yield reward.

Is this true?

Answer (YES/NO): YES